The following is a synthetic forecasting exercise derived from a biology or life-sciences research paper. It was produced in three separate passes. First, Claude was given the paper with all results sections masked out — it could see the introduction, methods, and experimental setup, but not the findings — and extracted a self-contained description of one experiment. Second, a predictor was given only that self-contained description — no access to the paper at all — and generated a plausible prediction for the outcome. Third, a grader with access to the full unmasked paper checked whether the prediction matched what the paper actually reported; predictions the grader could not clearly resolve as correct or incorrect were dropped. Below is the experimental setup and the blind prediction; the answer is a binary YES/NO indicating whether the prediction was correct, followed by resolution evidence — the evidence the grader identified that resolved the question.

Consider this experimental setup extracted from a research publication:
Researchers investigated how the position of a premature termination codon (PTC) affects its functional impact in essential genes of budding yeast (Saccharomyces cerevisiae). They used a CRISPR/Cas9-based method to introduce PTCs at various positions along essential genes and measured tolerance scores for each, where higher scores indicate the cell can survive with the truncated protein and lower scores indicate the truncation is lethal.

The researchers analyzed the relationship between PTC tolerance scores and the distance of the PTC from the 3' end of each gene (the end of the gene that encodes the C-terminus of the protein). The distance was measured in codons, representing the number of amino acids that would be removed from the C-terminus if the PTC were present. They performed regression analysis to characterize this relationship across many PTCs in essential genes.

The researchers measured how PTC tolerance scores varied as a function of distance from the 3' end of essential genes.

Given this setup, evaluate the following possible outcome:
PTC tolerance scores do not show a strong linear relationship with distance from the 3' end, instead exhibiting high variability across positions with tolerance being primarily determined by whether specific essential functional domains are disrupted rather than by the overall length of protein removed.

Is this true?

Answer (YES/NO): NO